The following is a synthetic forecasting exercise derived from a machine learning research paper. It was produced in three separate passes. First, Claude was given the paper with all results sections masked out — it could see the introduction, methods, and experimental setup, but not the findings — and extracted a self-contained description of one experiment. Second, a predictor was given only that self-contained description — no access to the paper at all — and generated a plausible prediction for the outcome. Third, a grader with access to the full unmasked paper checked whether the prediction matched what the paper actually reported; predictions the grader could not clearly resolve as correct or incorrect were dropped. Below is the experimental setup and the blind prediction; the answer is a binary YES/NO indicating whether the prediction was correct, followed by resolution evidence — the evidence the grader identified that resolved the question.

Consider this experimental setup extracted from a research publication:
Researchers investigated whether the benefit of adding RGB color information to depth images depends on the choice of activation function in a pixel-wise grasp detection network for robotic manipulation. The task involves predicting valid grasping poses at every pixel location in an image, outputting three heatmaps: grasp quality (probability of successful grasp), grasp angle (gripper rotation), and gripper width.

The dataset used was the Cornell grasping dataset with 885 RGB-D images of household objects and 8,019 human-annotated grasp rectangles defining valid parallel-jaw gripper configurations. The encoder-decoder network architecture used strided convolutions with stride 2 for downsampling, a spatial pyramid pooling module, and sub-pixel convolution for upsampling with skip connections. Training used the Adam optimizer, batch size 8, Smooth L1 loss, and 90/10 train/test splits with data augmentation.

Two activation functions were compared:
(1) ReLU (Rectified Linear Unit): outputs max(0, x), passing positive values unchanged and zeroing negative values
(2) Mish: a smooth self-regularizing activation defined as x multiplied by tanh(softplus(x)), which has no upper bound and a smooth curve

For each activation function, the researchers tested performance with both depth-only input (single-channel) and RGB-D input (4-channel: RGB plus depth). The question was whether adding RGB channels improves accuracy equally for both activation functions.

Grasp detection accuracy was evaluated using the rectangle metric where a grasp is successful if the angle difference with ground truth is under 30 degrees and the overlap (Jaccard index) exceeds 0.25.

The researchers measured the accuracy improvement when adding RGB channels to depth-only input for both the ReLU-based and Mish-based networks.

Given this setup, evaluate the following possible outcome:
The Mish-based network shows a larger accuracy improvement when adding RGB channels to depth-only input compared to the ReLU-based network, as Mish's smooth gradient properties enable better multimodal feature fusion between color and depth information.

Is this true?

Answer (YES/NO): YES